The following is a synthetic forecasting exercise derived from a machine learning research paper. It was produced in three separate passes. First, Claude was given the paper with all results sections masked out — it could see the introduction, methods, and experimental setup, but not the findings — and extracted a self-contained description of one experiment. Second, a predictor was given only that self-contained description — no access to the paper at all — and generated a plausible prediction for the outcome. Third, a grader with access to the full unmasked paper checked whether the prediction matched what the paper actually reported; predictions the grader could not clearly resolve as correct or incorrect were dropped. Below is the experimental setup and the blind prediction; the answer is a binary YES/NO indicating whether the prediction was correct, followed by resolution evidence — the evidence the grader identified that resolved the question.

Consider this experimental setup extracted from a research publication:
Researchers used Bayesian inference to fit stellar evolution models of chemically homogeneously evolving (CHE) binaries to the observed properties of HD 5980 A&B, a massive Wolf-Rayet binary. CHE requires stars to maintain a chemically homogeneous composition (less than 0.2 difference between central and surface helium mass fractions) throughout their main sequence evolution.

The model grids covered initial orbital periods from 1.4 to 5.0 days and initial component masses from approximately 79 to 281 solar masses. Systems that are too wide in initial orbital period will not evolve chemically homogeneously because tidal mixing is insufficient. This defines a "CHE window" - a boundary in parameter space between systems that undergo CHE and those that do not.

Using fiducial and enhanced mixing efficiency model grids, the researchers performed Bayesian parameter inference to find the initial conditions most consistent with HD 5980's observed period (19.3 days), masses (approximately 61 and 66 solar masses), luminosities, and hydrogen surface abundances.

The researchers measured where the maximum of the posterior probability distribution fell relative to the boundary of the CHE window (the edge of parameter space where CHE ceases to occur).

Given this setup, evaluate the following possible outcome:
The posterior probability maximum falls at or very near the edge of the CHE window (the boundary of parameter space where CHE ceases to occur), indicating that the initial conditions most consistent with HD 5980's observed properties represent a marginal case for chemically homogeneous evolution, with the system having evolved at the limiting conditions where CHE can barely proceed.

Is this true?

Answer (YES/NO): YES